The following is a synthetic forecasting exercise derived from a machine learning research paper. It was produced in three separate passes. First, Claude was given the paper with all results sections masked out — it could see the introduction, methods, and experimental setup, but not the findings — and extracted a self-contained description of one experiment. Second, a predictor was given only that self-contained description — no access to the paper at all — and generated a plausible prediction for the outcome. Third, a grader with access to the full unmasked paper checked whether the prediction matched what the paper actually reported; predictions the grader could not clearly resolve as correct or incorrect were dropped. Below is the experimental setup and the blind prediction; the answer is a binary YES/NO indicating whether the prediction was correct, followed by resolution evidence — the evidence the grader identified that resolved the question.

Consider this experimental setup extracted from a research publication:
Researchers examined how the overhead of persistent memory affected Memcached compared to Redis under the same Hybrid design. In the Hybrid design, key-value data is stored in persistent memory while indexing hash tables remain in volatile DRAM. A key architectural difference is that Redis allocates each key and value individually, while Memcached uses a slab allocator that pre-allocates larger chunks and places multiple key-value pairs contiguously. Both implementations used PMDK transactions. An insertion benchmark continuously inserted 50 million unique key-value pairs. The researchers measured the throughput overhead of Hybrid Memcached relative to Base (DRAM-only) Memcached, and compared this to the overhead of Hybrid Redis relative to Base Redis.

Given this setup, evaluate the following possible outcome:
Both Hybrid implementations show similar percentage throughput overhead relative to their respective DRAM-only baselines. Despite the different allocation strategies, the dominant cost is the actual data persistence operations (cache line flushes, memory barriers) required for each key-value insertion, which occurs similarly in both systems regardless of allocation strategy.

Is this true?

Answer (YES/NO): NO